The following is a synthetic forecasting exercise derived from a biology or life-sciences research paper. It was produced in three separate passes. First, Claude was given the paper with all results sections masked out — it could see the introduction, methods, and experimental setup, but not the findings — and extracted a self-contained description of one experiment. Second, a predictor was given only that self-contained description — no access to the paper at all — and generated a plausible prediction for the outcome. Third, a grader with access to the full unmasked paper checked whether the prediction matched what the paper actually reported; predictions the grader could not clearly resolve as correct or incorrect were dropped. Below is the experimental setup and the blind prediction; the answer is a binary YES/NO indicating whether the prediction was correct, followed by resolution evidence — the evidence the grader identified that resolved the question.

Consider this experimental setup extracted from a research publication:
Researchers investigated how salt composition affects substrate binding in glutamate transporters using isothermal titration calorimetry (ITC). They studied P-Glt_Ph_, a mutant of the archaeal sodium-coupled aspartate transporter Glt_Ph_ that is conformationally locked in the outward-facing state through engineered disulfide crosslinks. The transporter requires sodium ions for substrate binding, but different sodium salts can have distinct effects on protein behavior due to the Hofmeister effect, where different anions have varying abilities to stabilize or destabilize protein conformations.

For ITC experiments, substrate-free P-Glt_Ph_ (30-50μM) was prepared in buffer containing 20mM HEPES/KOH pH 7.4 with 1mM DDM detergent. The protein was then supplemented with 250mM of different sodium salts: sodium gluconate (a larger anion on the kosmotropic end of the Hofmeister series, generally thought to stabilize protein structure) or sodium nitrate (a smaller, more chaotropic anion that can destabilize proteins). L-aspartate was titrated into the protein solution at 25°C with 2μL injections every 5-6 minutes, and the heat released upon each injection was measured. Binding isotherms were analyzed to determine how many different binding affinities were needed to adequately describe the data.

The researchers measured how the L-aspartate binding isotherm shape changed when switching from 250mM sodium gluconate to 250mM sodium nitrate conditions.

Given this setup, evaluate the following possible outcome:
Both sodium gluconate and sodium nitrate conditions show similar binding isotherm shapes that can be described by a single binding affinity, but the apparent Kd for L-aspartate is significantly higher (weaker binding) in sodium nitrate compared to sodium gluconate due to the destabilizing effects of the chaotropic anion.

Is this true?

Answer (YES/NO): NO